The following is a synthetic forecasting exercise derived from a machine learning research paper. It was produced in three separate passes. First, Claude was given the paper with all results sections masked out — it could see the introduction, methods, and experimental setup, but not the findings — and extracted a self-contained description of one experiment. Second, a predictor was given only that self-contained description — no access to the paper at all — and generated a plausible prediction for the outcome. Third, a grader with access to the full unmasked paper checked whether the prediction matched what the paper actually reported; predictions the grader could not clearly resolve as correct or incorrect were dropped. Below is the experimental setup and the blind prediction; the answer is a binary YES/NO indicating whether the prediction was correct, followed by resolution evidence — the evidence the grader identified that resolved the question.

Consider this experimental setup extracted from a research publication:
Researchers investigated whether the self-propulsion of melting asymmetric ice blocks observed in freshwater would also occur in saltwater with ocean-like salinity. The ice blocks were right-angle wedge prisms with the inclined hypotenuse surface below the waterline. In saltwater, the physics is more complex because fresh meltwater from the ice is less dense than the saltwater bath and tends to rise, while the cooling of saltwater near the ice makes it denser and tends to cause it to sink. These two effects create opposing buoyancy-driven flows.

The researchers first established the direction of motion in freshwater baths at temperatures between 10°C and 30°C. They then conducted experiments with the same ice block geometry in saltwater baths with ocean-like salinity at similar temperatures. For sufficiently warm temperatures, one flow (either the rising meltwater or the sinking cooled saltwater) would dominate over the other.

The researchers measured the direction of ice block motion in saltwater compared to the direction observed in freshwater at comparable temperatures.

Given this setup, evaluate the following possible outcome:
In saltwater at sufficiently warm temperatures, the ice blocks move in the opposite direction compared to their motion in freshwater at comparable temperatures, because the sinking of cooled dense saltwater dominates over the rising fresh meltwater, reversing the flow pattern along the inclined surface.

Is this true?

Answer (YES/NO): NO